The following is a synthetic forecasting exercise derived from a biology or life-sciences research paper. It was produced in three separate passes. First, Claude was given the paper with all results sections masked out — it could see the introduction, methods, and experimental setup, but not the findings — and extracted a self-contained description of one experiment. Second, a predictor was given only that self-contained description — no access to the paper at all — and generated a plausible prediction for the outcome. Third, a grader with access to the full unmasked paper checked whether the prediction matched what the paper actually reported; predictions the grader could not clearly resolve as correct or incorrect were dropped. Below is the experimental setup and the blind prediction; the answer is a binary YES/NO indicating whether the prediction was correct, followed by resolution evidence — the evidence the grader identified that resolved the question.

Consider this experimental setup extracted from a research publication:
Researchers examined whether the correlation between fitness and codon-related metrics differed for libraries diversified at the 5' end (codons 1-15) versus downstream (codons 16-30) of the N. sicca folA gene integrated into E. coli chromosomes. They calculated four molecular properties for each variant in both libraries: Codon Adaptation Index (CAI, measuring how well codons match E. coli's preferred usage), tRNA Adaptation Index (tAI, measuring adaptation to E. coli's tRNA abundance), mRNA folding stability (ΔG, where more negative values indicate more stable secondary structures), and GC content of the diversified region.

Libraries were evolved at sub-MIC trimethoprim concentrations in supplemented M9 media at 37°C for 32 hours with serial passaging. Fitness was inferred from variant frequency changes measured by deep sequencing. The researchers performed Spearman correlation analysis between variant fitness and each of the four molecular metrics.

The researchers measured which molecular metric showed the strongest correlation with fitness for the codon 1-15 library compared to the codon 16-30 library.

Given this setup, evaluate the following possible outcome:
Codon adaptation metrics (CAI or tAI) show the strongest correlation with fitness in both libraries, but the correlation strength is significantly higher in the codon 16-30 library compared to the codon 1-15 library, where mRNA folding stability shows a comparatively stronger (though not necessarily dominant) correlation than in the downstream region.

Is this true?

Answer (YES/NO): NO